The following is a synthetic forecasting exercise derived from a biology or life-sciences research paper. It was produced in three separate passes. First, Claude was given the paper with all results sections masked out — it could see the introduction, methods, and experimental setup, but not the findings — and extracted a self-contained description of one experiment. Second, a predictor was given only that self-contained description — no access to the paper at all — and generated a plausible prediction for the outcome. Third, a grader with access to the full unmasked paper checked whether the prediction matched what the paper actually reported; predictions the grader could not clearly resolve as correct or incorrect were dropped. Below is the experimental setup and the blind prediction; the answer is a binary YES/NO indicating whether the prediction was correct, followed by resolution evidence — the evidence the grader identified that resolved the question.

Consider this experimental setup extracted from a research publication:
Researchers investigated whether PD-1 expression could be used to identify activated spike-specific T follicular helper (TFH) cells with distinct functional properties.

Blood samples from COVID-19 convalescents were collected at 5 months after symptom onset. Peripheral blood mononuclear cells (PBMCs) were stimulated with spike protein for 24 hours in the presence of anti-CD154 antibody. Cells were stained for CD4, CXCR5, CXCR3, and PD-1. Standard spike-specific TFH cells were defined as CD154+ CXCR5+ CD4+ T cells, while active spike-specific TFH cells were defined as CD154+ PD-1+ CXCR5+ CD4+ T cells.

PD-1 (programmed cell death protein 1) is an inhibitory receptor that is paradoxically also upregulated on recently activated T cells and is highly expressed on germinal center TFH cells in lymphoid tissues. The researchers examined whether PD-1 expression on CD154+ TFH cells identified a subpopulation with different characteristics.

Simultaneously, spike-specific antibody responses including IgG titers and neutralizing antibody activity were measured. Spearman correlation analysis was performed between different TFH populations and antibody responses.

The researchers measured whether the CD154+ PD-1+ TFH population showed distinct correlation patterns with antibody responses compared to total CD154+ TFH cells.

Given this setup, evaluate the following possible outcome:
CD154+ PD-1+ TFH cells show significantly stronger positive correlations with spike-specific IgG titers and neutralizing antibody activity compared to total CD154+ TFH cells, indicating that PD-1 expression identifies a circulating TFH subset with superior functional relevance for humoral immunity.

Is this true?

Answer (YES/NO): YES